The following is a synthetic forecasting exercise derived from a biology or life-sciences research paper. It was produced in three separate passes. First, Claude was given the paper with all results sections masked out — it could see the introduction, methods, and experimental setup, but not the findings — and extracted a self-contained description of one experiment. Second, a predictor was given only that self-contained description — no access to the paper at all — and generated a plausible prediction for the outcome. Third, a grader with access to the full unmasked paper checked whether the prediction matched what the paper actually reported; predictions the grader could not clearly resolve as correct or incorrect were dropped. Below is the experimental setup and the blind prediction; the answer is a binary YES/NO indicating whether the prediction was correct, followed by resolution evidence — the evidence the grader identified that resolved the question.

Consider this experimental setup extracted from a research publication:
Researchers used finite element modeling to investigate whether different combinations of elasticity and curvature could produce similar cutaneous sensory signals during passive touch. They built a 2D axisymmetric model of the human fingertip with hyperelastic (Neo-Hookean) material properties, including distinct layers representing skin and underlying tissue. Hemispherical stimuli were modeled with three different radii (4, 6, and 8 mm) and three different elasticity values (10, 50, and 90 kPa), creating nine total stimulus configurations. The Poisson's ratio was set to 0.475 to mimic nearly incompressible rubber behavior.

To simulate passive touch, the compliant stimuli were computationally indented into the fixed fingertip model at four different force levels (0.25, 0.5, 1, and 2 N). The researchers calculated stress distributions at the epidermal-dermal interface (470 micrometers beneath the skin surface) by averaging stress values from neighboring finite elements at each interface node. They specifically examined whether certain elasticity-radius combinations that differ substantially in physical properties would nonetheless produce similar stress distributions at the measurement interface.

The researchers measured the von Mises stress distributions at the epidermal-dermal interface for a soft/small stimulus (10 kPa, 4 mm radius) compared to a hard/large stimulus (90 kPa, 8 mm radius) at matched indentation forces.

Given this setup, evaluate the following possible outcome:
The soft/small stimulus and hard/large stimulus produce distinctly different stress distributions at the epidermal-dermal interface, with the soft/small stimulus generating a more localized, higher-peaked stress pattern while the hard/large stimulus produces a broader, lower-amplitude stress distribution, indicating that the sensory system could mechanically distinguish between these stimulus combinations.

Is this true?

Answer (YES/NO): NO